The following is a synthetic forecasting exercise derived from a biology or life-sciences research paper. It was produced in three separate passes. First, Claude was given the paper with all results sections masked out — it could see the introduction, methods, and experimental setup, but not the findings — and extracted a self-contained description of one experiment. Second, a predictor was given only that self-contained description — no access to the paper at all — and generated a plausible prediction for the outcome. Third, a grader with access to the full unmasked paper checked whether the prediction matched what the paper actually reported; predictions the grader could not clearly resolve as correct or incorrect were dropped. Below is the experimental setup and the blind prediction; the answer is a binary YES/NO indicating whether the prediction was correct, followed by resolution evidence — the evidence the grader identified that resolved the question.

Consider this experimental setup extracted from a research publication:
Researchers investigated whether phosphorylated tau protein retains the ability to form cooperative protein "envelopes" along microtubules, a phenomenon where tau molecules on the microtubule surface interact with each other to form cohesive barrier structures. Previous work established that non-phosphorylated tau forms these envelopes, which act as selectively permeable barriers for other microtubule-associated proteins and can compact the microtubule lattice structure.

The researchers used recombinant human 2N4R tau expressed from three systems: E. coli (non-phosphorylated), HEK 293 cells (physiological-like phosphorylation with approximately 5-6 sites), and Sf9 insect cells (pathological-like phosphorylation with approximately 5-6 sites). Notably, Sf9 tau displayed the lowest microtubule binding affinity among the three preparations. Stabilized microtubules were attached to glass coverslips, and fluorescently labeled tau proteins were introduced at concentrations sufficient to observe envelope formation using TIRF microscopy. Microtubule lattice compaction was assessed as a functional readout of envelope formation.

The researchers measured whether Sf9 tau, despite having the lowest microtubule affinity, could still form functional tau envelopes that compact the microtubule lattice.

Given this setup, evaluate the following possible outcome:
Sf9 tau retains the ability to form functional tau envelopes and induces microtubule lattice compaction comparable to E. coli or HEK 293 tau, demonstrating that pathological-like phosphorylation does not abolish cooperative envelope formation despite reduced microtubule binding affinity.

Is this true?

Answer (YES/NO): YES